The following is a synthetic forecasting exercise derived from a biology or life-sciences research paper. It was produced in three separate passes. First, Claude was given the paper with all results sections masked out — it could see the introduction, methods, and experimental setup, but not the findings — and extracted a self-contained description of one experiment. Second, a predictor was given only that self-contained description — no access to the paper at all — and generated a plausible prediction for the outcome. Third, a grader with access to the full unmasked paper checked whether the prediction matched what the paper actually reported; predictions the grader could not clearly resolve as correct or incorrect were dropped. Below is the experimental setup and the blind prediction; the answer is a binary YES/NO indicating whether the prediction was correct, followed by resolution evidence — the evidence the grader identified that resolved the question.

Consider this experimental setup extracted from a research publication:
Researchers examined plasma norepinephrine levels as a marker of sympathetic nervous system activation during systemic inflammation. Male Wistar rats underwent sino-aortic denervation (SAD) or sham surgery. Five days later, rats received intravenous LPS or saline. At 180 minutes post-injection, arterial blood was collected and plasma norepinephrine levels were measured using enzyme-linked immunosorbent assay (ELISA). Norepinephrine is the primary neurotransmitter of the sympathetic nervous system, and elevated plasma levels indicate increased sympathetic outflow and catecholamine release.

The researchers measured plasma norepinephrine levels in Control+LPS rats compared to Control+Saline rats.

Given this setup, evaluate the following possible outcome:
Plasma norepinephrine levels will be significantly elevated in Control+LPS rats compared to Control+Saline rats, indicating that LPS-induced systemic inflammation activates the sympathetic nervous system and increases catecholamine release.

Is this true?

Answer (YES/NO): NO